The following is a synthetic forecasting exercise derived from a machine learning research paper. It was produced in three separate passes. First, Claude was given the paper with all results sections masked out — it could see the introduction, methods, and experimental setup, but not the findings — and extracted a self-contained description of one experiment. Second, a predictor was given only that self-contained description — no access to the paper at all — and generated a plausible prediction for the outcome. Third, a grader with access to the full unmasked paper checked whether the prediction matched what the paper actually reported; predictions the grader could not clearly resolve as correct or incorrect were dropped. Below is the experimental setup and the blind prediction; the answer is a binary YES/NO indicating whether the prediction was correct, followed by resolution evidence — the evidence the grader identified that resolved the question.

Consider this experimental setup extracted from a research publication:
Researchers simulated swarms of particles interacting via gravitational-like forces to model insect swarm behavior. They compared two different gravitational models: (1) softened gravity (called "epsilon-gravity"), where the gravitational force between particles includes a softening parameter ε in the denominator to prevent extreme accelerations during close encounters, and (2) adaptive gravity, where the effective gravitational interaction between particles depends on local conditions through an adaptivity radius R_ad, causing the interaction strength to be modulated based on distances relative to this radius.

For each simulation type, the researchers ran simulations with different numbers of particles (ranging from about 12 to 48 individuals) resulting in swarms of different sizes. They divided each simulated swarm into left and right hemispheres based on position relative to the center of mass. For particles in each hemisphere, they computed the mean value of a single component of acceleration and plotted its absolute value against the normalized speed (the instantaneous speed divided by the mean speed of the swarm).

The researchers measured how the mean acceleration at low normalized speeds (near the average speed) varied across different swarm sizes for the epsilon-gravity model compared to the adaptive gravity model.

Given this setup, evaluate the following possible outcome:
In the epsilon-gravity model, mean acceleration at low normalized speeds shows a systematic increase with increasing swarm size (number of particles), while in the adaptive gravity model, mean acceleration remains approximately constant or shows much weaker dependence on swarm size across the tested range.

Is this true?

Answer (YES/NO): NO